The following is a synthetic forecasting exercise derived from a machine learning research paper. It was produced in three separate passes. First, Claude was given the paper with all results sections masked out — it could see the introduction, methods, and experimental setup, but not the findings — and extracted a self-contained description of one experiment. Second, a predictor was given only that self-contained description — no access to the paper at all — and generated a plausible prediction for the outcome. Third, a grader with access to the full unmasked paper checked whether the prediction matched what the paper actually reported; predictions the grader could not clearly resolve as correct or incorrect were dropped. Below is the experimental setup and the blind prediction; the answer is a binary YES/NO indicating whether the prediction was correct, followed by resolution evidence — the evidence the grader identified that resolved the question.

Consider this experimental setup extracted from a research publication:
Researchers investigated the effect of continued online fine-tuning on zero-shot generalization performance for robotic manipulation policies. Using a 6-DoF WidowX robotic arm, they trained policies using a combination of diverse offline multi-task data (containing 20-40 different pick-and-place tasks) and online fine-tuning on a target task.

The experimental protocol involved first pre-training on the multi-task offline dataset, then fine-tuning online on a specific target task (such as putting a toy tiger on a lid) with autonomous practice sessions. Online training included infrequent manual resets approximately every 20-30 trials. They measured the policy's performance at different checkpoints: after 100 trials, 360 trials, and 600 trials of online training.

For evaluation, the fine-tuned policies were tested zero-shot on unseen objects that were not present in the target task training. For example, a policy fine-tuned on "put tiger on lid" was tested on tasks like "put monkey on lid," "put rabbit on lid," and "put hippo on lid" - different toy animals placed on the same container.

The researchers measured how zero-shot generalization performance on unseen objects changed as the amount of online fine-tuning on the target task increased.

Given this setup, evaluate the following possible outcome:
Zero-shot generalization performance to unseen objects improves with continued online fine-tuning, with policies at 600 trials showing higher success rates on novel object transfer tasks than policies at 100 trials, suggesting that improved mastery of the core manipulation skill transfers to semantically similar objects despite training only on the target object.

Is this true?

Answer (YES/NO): NO